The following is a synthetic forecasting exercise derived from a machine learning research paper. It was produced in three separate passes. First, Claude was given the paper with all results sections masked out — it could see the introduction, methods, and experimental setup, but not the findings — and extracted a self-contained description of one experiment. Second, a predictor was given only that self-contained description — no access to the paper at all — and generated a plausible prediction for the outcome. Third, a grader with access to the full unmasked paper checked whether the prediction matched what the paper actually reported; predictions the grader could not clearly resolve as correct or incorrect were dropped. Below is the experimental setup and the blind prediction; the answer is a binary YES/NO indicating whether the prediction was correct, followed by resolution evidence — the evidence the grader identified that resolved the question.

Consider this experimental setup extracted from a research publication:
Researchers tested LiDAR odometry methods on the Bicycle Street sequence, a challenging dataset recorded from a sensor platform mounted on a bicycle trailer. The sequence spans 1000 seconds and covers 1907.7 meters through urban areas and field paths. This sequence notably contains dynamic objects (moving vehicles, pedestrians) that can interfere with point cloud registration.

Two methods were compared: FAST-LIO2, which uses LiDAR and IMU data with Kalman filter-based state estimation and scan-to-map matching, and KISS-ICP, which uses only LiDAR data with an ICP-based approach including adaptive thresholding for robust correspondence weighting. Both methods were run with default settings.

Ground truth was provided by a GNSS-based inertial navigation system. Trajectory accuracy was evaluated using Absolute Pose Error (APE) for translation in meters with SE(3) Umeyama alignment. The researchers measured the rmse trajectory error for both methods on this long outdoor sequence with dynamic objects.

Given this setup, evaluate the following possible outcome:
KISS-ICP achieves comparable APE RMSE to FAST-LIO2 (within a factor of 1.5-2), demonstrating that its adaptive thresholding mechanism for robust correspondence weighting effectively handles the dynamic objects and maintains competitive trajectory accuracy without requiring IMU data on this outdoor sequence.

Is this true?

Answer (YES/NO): YES